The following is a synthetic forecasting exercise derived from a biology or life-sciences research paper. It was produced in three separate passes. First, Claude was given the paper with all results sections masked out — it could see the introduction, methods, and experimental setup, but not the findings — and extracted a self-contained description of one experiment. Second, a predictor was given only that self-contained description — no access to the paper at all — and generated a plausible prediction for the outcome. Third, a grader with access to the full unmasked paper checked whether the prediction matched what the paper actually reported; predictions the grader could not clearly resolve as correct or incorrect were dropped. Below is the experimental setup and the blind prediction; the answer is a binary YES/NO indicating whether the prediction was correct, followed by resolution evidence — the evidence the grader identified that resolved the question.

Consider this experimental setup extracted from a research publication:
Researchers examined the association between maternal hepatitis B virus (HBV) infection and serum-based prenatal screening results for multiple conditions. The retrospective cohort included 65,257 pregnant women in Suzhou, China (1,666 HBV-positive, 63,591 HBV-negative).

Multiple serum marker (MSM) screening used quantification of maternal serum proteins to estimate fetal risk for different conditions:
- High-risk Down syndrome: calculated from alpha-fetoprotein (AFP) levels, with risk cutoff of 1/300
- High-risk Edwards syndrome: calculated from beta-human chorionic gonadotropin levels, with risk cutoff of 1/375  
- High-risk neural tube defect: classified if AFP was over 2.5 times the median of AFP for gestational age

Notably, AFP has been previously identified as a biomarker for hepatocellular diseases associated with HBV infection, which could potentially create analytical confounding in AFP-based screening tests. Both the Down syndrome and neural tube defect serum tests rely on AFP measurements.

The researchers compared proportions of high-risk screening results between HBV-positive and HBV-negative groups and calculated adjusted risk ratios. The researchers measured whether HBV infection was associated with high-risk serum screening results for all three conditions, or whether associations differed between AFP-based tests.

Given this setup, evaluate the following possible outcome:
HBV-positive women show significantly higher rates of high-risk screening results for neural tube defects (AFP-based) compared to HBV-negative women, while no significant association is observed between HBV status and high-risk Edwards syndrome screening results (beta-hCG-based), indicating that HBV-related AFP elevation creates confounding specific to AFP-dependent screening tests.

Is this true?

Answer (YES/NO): NO